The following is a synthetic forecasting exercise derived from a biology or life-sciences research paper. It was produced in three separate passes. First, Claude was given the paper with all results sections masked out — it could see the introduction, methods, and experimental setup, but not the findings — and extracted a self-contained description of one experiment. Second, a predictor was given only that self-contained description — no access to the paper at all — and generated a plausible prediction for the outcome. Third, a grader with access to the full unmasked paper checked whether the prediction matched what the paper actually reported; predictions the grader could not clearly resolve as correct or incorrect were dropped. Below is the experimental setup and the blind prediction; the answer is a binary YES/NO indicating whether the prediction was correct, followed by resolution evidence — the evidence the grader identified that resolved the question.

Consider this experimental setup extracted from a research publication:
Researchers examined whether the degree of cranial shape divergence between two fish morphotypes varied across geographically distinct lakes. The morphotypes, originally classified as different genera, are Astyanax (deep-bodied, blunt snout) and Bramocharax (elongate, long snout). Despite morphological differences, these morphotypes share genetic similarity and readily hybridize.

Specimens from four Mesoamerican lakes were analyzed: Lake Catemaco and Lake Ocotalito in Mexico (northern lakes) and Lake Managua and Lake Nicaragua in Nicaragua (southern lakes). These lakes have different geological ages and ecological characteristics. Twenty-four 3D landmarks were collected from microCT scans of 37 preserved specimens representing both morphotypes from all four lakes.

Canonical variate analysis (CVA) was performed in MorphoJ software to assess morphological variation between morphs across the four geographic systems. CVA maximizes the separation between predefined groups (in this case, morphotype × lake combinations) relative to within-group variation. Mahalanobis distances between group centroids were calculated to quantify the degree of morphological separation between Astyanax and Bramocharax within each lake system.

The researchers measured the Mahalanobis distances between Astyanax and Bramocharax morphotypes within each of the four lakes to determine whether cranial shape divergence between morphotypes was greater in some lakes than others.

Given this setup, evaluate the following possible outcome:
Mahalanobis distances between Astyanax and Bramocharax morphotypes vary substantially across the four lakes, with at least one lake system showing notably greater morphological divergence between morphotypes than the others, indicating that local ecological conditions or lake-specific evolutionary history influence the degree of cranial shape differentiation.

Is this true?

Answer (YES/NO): YES